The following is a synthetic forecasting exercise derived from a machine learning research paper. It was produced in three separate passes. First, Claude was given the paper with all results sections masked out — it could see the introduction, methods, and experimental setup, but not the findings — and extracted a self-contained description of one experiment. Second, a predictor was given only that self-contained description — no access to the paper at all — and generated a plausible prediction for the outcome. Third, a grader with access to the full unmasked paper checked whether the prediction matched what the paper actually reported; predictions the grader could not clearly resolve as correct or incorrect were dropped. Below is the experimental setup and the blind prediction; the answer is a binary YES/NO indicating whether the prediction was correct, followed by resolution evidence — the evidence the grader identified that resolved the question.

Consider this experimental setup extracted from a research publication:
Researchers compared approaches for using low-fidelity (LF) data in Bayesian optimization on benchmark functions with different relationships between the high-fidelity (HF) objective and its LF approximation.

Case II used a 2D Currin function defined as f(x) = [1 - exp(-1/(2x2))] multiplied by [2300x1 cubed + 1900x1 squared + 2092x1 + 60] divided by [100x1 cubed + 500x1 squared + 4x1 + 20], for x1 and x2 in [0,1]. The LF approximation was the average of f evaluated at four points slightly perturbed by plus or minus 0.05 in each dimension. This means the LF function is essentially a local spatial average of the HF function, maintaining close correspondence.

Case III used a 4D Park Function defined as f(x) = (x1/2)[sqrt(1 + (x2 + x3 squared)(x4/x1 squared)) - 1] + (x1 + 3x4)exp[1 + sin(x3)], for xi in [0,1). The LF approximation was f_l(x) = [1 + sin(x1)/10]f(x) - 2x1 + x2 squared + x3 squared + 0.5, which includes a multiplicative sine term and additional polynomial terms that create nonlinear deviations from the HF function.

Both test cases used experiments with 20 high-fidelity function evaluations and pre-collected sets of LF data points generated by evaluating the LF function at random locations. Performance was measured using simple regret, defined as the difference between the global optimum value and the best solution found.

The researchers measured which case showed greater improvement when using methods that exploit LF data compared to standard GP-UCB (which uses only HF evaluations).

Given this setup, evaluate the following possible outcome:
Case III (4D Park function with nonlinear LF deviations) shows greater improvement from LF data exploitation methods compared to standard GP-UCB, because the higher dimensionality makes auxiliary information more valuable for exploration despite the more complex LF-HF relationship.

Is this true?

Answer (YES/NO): YES